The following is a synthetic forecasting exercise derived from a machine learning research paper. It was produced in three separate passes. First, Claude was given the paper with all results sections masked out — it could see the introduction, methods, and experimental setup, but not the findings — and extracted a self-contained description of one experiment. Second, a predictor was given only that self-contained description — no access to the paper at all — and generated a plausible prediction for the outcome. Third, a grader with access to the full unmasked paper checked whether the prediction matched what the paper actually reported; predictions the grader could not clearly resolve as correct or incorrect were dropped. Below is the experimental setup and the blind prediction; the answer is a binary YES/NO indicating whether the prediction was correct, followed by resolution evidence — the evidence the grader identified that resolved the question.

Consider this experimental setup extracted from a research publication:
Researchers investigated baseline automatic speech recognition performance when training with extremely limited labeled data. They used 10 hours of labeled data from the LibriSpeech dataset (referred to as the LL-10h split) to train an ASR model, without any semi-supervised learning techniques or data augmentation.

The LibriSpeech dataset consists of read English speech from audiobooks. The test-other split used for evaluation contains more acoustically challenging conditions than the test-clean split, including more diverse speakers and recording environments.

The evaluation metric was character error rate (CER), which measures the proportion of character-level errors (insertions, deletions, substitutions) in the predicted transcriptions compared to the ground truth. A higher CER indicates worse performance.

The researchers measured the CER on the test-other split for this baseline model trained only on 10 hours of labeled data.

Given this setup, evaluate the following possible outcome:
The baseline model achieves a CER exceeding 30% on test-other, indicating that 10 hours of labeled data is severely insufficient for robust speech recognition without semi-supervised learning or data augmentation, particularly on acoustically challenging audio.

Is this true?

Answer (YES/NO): YES